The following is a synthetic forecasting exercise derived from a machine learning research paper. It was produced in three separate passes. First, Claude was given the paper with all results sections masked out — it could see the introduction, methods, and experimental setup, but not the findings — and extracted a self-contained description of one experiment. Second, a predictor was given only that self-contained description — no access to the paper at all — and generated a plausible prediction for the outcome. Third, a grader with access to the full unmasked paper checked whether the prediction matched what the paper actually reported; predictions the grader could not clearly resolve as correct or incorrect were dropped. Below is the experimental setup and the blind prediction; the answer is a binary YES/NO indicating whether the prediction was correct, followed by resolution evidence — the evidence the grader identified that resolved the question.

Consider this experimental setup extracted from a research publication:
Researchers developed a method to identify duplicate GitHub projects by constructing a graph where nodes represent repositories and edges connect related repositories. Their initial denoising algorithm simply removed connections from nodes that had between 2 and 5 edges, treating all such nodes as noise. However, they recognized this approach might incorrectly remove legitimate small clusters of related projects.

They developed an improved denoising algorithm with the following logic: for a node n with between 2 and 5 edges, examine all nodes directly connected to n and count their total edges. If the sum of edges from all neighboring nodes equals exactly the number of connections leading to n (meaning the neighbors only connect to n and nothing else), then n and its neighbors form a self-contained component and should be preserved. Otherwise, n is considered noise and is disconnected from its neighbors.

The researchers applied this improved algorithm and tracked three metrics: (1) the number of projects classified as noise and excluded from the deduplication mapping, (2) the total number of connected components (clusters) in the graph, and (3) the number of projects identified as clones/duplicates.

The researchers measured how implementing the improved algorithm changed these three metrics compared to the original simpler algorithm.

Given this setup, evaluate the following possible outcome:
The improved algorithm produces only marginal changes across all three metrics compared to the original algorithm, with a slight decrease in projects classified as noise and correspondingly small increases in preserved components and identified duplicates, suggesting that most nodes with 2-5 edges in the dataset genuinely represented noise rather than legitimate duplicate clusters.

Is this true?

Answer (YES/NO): NO